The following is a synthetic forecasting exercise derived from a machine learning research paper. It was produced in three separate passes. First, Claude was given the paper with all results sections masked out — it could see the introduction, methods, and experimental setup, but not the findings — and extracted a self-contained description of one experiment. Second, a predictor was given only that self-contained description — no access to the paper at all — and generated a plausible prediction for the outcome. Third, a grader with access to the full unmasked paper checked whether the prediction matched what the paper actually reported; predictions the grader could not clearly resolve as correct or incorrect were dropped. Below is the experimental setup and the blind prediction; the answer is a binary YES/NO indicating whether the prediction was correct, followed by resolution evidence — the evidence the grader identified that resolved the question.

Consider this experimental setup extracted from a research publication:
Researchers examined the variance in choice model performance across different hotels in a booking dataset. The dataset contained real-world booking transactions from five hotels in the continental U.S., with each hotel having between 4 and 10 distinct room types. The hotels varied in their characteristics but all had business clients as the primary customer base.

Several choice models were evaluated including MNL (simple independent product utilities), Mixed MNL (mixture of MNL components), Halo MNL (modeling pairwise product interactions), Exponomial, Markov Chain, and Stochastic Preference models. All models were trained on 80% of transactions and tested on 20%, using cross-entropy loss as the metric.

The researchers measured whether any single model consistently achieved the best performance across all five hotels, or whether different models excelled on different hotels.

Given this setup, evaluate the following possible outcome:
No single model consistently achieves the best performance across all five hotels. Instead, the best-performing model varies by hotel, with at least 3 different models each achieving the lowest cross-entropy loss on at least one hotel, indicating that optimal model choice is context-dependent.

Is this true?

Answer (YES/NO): NO